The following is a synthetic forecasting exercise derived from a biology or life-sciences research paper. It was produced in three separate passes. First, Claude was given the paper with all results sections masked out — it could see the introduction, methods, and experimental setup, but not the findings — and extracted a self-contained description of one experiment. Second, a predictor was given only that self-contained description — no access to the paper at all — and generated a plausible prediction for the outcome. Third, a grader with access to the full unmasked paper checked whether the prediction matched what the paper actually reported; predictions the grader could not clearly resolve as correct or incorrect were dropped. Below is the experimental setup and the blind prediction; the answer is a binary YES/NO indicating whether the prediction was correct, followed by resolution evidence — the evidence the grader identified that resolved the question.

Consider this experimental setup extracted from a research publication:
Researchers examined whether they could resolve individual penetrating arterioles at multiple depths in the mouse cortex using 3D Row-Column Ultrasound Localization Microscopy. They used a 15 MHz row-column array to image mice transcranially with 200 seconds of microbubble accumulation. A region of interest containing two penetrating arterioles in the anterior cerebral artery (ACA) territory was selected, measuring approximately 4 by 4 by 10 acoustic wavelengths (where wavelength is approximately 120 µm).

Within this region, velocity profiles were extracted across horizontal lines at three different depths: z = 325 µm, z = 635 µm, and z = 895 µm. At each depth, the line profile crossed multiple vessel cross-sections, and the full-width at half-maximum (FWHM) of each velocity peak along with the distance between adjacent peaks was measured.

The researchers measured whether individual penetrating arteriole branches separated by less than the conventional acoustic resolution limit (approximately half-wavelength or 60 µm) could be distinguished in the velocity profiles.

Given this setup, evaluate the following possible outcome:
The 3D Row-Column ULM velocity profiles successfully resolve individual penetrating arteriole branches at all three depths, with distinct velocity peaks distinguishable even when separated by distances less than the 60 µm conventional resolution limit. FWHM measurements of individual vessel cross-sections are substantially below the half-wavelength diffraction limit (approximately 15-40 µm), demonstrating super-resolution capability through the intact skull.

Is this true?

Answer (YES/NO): NO